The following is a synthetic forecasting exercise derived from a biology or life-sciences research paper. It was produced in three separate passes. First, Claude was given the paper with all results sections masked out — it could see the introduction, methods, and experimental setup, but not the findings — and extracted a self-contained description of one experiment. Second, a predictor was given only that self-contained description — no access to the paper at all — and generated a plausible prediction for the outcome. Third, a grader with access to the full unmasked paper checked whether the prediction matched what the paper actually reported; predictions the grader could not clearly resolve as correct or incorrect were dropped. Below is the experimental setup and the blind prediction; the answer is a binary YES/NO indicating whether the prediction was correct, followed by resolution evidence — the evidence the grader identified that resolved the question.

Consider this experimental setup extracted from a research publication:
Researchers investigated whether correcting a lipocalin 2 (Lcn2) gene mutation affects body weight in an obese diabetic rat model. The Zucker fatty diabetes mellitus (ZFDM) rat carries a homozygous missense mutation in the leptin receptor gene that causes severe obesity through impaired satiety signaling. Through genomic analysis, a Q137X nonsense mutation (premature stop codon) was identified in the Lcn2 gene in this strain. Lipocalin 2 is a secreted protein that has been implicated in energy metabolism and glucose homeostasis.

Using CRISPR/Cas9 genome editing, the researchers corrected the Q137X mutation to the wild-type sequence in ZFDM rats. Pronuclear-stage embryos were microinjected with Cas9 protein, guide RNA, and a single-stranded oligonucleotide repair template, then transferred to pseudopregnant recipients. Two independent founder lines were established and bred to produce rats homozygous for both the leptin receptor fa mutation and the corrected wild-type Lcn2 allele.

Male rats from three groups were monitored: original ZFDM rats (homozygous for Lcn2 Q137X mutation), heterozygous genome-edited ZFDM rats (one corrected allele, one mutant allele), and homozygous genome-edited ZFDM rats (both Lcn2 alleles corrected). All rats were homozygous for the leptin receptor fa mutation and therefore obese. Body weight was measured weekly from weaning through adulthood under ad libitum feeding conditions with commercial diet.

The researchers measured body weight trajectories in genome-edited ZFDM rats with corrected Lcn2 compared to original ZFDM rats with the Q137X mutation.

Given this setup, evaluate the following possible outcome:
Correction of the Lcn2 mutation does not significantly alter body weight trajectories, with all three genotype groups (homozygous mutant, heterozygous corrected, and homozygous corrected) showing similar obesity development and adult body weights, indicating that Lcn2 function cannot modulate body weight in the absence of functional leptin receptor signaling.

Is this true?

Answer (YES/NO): YES